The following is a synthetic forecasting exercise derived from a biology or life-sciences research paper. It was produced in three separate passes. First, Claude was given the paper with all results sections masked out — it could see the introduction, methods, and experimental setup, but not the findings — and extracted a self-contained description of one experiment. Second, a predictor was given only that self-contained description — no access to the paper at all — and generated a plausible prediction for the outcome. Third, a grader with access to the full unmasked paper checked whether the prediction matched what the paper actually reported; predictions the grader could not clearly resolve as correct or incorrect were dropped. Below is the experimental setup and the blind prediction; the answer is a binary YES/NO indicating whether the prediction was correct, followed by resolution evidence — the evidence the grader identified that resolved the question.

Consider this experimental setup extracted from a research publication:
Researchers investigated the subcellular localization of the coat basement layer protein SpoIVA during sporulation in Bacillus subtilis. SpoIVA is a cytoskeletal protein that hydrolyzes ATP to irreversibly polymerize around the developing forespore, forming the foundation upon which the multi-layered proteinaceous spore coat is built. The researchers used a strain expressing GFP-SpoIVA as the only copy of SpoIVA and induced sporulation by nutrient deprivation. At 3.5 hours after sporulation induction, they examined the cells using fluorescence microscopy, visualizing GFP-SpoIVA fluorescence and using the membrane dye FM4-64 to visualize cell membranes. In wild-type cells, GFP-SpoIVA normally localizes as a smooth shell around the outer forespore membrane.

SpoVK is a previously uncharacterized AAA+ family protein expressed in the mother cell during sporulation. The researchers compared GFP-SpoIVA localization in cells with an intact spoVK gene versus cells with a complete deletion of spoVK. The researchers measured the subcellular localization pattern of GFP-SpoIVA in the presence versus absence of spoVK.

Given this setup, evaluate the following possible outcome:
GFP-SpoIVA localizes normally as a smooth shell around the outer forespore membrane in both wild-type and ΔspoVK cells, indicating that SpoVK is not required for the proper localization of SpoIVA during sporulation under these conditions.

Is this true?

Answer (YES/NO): YES